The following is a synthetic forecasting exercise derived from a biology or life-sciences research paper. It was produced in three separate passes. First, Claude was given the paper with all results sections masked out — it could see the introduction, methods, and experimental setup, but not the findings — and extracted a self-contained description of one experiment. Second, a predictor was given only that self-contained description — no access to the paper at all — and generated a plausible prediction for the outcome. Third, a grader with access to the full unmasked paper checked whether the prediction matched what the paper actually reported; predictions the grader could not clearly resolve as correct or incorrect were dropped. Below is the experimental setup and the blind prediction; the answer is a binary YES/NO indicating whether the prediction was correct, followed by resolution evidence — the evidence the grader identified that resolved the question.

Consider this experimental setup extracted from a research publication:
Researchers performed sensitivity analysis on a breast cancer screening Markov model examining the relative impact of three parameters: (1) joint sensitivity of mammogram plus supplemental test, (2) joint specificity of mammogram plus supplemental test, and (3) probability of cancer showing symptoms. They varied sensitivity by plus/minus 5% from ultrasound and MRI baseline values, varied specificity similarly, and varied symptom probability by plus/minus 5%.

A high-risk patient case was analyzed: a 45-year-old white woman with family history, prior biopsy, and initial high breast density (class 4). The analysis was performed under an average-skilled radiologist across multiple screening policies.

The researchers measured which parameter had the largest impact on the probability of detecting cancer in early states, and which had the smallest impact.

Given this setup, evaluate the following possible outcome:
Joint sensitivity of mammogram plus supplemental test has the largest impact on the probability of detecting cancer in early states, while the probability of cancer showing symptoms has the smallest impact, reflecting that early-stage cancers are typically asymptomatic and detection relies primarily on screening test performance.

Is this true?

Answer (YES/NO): NO